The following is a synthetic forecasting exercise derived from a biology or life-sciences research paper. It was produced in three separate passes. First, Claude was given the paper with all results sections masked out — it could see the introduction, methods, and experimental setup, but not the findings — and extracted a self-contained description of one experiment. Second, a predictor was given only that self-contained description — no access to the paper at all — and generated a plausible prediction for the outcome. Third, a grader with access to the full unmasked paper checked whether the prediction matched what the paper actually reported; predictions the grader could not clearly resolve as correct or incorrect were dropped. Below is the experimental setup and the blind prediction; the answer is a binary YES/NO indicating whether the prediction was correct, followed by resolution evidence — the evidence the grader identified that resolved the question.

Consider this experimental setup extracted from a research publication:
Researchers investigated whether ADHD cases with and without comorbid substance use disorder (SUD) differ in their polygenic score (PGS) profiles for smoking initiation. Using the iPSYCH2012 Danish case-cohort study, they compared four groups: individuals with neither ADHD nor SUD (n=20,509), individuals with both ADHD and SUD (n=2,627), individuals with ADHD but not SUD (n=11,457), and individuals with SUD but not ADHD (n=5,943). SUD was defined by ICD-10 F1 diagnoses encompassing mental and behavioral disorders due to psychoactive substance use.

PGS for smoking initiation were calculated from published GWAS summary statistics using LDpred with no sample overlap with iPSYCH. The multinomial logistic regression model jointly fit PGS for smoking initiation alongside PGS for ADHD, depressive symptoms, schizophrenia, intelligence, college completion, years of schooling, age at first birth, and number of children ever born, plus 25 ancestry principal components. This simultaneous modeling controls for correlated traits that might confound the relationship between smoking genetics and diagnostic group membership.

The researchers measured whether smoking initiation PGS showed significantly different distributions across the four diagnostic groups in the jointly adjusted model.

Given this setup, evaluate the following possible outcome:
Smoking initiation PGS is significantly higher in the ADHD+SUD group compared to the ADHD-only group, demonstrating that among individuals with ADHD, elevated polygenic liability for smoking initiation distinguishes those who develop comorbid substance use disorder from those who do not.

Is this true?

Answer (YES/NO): YES